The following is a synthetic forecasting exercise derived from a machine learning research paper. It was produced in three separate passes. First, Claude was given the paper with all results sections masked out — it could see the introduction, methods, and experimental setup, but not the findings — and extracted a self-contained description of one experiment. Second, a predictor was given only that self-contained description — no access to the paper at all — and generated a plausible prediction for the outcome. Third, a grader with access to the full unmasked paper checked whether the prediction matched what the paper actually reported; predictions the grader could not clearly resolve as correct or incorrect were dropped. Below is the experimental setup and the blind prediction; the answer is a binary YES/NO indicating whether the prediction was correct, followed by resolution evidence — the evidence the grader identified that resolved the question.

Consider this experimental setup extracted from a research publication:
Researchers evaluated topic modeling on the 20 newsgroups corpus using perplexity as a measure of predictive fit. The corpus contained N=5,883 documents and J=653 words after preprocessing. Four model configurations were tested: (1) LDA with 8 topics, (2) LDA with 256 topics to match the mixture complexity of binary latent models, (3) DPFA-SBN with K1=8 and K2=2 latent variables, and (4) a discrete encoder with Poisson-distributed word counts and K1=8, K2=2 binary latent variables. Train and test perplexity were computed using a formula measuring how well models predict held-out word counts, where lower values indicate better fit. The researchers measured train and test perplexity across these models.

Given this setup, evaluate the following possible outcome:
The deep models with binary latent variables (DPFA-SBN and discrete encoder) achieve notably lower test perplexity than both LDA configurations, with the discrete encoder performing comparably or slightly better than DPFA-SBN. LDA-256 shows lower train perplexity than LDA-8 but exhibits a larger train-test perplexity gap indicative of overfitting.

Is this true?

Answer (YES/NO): NO